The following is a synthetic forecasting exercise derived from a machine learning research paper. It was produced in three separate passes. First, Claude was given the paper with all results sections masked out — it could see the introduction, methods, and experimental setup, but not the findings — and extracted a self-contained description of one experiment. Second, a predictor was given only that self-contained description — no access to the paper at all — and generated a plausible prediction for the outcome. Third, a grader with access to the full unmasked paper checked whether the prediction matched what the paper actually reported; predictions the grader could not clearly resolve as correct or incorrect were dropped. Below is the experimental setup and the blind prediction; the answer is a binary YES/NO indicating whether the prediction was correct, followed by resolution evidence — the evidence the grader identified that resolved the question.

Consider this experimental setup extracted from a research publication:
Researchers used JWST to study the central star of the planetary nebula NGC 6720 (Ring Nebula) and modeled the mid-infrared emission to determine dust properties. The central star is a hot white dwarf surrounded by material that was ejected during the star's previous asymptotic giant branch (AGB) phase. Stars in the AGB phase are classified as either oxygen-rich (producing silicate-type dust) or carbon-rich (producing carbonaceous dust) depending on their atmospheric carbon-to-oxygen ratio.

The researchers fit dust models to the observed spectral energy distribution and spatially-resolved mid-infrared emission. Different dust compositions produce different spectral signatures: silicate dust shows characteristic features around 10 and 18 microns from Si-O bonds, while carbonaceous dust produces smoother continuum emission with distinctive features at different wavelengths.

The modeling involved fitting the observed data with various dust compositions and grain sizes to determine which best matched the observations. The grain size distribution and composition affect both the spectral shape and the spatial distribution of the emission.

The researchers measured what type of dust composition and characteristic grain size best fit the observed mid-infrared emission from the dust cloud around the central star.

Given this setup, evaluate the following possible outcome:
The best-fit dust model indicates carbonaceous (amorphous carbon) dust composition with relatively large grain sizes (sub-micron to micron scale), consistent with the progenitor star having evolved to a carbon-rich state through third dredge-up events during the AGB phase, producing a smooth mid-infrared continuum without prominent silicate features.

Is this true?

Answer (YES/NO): NO